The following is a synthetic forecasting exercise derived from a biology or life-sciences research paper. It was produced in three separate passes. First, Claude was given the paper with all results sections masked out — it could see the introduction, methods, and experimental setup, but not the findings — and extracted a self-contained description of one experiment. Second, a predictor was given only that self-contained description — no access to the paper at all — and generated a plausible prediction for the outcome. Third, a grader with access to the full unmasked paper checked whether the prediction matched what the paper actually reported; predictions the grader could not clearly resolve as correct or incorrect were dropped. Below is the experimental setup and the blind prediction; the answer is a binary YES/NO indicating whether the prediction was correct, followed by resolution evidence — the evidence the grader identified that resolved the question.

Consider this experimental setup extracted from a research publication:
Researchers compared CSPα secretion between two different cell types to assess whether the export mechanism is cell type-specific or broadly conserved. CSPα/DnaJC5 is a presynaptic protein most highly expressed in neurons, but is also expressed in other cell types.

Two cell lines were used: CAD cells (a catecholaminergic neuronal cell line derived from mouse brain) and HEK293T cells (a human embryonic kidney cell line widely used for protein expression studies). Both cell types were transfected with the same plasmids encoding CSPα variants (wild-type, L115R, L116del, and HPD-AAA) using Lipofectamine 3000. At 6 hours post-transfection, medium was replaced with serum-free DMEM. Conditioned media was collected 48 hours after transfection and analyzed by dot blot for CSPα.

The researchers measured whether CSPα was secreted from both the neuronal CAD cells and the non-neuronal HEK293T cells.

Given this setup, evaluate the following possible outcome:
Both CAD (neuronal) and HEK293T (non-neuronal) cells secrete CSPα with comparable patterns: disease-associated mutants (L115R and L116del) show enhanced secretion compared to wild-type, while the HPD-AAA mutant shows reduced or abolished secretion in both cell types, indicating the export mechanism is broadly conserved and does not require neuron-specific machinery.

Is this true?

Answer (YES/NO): NO